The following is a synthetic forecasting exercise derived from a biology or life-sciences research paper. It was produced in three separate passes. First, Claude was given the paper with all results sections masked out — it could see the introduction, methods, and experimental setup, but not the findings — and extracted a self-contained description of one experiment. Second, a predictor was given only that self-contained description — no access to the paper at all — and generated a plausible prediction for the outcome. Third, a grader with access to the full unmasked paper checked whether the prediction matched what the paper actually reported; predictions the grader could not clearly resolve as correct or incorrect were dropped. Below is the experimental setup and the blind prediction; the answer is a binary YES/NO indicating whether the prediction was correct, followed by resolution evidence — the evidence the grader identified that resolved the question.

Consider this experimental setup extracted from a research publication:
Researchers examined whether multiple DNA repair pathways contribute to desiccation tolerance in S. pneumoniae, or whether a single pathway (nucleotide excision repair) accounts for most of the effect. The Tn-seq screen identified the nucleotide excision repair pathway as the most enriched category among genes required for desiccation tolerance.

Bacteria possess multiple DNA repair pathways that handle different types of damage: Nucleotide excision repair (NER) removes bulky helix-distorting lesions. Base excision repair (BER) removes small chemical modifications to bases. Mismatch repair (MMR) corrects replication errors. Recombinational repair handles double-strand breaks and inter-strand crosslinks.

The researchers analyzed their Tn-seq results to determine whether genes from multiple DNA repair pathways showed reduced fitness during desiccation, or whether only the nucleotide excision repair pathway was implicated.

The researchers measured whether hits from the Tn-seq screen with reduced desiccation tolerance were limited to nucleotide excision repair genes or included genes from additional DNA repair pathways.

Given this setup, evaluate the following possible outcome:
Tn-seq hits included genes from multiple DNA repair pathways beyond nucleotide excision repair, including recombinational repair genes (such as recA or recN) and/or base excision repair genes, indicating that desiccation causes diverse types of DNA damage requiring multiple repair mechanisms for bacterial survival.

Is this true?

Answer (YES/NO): YES